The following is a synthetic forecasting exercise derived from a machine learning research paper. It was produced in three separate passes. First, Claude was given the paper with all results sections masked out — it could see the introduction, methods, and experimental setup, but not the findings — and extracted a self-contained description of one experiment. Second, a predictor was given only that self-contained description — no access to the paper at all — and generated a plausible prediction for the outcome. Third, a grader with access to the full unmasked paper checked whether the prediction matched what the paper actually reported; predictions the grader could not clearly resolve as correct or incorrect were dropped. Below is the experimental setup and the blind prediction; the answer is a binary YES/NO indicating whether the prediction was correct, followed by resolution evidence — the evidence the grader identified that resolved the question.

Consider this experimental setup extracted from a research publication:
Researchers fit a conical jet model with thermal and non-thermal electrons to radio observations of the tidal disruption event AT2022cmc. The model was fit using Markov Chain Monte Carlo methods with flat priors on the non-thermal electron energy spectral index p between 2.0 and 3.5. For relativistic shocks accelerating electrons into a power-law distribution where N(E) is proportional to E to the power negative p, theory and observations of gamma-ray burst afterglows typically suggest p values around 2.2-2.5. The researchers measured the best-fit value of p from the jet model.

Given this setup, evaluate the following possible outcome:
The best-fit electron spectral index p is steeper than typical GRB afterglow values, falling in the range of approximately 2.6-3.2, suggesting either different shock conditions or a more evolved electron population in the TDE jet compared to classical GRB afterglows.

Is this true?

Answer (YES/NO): NO